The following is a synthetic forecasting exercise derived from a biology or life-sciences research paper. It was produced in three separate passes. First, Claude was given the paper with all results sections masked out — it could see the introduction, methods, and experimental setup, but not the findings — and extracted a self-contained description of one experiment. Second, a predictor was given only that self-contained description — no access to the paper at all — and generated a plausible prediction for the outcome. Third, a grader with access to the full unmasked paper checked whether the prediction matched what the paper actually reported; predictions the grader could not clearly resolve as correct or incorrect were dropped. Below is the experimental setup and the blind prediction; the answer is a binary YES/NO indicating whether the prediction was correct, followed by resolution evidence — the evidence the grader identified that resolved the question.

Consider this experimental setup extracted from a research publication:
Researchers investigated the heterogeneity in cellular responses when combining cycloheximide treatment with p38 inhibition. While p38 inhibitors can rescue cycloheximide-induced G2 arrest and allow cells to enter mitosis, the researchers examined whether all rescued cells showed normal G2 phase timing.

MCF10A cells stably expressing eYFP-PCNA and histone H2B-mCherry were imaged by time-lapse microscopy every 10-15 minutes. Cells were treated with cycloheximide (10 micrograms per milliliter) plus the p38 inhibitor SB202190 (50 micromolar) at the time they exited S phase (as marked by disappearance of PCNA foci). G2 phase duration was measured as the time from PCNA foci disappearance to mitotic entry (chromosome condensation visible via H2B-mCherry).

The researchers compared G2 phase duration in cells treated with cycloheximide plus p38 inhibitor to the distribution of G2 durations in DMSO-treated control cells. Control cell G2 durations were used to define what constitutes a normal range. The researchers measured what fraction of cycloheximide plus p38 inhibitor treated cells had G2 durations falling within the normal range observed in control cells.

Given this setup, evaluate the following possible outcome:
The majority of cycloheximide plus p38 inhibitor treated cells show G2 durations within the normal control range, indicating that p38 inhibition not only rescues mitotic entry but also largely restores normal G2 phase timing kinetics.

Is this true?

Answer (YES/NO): NO